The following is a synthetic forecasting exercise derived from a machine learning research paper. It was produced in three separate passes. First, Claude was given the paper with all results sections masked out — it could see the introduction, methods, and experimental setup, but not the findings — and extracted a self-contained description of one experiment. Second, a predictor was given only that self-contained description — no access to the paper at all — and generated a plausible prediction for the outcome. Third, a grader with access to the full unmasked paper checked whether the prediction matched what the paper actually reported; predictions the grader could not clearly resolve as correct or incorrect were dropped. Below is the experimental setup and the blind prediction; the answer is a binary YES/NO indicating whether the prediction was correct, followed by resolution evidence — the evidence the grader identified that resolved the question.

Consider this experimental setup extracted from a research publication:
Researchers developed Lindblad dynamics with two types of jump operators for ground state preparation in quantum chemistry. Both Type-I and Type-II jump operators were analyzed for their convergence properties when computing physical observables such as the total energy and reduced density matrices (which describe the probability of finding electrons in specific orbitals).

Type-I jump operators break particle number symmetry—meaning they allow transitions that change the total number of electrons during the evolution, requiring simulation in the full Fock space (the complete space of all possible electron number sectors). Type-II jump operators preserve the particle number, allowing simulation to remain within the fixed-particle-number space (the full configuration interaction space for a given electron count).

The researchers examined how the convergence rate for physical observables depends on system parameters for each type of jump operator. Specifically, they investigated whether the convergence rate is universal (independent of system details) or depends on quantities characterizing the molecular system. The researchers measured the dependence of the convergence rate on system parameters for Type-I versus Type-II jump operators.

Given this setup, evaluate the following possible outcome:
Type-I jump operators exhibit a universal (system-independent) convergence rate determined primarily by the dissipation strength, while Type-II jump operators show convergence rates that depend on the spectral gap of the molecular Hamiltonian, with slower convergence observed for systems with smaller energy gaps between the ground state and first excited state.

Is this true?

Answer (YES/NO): NO